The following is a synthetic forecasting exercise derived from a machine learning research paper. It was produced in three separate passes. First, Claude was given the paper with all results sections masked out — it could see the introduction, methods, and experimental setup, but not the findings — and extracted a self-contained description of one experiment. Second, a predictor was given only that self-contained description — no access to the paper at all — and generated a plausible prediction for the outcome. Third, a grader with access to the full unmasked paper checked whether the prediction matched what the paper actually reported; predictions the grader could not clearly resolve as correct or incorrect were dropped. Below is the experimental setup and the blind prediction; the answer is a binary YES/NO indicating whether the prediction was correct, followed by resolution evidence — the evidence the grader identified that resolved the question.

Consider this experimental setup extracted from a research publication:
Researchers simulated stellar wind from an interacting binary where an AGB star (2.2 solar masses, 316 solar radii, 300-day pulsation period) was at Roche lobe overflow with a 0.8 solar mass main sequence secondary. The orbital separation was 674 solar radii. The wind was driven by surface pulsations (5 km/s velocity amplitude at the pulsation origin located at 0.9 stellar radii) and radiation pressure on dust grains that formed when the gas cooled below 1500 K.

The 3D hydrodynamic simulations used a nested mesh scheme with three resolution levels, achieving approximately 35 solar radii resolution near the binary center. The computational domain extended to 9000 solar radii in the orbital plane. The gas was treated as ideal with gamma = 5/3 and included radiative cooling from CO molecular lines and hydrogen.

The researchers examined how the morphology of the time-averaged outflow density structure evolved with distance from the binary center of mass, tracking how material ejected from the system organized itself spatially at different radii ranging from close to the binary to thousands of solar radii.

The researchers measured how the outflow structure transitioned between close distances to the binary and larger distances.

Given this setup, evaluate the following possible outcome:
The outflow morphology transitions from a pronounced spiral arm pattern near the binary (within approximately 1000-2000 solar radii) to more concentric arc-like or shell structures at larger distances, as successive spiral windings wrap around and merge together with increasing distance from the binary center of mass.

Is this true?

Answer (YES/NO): NO